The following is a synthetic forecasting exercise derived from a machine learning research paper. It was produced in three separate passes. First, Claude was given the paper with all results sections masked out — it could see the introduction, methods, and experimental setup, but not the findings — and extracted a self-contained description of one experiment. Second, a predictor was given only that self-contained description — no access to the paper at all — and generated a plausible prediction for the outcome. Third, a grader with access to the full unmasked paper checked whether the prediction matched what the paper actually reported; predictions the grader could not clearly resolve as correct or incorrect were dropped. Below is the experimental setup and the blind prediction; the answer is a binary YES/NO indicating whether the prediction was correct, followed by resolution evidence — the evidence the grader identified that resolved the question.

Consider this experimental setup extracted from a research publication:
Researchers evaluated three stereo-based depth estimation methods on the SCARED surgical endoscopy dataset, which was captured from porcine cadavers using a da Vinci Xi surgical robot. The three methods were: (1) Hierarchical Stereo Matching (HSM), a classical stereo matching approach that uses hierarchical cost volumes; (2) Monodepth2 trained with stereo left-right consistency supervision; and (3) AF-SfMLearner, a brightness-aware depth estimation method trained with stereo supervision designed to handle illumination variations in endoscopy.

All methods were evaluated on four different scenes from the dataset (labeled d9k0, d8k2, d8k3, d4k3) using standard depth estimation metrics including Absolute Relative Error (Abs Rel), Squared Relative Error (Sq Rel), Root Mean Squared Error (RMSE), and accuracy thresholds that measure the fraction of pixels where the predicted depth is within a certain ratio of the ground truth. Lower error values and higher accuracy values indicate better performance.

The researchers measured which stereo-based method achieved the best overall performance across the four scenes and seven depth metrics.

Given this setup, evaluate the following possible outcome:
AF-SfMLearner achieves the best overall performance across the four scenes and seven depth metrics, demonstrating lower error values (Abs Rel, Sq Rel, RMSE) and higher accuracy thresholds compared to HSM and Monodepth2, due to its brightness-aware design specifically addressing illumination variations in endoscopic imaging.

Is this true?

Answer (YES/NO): NO